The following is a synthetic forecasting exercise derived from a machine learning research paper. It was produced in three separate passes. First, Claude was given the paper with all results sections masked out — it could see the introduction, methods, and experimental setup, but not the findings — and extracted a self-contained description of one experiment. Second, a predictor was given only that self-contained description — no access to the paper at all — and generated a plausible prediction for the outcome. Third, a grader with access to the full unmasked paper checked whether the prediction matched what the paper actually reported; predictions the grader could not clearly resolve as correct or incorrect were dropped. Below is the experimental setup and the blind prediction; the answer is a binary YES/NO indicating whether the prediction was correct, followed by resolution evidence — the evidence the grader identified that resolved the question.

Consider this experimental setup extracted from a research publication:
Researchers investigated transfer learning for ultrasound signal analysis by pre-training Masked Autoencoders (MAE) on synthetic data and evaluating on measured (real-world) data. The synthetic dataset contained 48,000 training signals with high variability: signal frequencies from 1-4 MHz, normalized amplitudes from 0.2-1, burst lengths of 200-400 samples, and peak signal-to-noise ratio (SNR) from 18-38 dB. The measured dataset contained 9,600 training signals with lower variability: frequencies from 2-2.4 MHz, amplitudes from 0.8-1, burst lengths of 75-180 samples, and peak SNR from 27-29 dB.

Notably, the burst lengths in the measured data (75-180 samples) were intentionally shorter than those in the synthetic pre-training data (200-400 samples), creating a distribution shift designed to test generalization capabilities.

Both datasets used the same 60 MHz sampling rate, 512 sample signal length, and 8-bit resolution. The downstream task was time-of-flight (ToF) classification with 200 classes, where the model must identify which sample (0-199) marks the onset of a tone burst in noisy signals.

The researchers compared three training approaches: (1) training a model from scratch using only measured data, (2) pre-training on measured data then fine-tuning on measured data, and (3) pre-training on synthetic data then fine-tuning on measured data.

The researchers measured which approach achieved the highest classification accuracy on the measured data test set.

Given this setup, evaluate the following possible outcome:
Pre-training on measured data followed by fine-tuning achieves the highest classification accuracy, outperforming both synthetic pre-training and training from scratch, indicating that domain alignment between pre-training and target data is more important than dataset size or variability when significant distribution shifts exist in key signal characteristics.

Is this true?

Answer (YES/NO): NO